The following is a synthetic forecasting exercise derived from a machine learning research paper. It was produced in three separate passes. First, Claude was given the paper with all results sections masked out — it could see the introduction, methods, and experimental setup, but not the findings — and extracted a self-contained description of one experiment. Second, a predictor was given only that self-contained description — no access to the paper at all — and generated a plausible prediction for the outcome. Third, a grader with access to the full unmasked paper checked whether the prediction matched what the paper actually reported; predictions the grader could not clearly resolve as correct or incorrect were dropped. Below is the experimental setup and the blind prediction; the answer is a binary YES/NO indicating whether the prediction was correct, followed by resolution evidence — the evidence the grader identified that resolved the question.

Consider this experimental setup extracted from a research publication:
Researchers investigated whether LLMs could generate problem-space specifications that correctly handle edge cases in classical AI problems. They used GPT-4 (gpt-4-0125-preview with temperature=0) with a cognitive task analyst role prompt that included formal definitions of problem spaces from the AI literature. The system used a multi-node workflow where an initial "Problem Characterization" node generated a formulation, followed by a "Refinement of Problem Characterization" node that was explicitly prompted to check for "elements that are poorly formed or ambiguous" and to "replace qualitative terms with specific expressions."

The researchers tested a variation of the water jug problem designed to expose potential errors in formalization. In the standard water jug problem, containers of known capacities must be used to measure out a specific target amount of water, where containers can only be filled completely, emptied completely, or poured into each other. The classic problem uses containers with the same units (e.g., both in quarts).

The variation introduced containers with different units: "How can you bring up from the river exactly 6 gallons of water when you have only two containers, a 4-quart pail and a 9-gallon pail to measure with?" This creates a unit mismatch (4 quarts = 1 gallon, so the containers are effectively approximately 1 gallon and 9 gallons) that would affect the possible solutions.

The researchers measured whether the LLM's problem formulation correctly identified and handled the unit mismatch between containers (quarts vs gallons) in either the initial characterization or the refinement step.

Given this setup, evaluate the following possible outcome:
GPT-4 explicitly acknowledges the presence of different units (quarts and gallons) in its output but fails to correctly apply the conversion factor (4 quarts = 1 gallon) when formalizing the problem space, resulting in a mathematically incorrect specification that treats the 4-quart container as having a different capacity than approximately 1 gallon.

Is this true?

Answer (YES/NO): NO